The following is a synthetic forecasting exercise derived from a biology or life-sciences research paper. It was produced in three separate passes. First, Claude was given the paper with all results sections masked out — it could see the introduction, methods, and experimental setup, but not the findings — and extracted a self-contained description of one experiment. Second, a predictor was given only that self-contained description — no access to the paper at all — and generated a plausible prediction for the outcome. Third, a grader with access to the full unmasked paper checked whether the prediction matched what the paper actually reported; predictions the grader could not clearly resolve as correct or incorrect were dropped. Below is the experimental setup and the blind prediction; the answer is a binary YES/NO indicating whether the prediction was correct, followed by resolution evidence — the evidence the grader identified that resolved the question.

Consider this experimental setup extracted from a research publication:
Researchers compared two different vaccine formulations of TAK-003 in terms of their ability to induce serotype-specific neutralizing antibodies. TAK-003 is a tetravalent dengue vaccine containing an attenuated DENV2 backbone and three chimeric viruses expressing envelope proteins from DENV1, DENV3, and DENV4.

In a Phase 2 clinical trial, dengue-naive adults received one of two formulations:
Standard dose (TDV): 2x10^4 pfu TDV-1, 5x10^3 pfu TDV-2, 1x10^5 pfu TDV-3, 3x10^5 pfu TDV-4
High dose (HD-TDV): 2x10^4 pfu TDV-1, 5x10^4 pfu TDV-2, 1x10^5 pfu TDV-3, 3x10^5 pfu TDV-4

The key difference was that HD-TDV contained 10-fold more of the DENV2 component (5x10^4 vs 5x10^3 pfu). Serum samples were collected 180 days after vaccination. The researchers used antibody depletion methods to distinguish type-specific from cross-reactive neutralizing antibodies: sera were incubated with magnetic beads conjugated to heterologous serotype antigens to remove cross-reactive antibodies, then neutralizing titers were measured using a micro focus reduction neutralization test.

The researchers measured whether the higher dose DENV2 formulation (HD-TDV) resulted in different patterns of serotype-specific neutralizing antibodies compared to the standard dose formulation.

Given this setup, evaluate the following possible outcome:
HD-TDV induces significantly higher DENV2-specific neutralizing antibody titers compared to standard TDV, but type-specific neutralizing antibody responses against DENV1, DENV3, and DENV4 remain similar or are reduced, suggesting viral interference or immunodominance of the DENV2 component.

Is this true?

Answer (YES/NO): YES